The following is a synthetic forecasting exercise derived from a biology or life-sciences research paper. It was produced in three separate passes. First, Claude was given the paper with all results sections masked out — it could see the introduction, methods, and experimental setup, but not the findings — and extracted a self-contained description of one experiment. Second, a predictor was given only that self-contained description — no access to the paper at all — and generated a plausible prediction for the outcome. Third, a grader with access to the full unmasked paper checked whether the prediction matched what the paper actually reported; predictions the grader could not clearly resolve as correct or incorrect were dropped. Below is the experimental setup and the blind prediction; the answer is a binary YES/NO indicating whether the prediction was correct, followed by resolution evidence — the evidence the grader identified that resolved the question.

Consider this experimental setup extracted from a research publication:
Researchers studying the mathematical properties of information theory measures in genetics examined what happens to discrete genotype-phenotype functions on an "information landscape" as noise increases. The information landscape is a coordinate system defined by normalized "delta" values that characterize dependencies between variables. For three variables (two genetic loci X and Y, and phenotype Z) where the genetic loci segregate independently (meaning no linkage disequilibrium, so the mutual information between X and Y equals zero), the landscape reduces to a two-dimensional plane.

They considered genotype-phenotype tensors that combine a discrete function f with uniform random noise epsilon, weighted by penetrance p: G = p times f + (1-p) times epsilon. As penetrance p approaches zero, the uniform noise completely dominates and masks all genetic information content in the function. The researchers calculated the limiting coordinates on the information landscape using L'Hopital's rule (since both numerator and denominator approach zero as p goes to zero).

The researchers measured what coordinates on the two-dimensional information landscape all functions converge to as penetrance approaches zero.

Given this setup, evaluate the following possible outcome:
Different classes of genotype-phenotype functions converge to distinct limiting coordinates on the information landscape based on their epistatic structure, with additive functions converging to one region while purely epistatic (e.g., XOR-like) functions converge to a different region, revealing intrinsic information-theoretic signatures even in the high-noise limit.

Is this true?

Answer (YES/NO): NO